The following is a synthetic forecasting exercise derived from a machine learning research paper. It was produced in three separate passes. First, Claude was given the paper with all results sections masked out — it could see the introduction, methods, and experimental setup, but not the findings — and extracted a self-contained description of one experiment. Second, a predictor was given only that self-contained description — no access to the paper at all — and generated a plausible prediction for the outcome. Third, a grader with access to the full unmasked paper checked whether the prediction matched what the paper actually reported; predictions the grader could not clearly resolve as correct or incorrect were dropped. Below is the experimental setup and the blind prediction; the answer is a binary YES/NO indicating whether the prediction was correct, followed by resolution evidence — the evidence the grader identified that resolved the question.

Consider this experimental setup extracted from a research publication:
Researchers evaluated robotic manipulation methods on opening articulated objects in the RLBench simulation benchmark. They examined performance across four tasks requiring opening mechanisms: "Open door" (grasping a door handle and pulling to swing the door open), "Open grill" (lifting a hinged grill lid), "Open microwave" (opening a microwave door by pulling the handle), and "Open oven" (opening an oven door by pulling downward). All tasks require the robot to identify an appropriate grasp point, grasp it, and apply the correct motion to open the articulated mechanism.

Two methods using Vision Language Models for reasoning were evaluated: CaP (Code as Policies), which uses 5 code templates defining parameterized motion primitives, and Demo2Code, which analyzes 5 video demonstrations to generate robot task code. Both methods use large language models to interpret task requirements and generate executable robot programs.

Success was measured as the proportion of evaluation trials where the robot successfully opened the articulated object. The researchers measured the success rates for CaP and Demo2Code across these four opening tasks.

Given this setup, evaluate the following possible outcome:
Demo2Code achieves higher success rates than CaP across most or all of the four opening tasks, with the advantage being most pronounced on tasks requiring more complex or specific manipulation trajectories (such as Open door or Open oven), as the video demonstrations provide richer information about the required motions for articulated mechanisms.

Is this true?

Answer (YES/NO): YES